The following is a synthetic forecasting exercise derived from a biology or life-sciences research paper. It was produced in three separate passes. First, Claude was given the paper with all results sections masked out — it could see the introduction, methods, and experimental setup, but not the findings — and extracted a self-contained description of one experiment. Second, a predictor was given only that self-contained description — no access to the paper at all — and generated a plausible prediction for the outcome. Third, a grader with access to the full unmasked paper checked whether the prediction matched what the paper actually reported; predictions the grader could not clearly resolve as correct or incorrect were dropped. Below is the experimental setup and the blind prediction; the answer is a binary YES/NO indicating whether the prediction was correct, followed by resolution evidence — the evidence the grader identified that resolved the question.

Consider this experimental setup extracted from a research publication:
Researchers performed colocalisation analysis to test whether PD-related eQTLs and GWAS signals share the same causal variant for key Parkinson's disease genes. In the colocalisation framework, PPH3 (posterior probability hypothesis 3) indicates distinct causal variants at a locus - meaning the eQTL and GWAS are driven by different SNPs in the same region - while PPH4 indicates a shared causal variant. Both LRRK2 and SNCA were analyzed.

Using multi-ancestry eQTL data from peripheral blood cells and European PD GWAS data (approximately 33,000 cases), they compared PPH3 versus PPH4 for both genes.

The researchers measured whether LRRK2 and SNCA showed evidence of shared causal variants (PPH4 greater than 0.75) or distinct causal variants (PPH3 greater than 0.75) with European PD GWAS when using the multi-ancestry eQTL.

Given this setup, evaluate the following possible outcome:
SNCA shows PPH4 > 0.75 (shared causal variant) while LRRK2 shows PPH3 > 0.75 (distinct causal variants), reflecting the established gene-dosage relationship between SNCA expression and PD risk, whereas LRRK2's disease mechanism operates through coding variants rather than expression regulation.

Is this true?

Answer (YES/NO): NO